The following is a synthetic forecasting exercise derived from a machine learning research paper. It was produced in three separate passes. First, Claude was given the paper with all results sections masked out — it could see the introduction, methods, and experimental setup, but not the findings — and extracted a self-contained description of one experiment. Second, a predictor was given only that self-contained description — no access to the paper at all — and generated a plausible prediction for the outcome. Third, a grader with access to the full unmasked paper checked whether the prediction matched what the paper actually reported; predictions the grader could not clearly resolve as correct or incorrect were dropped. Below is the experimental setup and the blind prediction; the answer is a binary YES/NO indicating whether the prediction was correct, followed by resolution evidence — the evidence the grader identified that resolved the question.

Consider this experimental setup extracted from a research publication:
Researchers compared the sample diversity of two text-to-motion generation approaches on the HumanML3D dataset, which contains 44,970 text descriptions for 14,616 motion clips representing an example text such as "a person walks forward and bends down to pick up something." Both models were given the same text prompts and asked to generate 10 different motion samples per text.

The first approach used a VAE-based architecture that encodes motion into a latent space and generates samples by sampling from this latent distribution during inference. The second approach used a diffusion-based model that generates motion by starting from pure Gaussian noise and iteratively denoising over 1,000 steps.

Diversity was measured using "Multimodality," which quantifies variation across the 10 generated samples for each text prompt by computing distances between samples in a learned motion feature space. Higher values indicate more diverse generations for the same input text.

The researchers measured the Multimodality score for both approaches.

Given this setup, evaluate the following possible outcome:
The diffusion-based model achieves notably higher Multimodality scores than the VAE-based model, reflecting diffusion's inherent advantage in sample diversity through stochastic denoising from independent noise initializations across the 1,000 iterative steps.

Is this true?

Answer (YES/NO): YES